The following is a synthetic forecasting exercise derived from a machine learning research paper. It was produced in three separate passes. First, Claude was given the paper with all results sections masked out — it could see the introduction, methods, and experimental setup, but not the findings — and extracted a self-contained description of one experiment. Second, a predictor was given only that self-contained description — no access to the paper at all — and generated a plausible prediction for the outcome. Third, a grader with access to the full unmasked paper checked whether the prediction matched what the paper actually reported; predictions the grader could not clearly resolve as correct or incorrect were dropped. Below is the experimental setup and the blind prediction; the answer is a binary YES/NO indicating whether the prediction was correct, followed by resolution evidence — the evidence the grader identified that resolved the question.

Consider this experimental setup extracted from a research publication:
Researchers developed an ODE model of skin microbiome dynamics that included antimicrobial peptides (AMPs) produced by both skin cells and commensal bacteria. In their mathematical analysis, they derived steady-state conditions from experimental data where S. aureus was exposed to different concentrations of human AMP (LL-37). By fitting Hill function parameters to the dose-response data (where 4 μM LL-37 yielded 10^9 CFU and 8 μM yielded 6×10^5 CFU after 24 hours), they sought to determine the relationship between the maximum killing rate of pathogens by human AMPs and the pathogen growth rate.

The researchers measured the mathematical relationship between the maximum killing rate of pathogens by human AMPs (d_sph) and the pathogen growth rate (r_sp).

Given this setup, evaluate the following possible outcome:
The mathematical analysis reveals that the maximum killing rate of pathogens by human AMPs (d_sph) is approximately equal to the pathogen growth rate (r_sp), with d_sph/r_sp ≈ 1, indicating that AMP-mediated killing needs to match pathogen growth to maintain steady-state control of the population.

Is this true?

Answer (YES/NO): NO